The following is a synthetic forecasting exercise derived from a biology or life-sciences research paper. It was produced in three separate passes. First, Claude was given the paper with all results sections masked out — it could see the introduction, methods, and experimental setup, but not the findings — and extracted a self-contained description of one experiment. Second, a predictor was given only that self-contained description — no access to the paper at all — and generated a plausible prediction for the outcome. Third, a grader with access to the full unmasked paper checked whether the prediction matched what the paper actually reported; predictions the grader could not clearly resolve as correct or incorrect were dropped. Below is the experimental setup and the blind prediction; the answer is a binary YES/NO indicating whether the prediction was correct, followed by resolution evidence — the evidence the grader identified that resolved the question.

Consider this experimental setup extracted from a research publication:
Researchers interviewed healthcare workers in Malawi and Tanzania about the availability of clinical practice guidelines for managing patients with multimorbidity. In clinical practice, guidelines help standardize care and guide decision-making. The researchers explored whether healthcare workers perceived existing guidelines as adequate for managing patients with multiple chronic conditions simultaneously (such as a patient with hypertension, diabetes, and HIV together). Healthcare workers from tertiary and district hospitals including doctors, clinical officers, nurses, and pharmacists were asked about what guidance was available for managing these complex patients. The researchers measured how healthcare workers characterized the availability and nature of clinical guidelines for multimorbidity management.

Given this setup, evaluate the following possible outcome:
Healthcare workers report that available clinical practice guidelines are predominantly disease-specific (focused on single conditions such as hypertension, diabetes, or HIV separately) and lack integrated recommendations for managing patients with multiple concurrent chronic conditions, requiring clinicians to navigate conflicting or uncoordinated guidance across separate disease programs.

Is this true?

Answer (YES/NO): YES